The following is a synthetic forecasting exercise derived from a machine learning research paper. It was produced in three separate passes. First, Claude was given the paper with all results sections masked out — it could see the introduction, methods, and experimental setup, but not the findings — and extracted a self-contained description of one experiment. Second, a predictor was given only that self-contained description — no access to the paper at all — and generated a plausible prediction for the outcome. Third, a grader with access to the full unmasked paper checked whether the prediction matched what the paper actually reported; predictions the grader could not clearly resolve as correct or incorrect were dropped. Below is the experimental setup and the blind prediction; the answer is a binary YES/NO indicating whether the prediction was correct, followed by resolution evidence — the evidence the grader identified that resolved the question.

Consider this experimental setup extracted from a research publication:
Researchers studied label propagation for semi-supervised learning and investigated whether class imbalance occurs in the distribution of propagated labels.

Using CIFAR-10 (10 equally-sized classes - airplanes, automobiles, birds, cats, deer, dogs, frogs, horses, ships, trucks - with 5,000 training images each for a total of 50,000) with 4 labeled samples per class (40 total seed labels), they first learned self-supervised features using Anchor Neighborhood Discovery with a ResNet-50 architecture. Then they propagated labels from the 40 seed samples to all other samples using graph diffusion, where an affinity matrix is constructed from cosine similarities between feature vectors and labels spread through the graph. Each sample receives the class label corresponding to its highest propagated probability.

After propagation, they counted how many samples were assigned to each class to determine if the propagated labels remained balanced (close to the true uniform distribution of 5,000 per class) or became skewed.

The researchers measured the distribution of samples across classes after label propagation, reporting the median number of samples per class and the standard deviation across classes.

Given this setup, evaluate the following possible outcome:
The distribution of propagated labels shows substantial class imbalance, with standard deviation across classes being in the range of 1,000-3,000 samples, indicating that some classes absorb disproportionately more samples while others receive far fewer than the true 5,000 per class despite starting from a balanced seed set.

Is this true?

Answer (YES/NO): YES